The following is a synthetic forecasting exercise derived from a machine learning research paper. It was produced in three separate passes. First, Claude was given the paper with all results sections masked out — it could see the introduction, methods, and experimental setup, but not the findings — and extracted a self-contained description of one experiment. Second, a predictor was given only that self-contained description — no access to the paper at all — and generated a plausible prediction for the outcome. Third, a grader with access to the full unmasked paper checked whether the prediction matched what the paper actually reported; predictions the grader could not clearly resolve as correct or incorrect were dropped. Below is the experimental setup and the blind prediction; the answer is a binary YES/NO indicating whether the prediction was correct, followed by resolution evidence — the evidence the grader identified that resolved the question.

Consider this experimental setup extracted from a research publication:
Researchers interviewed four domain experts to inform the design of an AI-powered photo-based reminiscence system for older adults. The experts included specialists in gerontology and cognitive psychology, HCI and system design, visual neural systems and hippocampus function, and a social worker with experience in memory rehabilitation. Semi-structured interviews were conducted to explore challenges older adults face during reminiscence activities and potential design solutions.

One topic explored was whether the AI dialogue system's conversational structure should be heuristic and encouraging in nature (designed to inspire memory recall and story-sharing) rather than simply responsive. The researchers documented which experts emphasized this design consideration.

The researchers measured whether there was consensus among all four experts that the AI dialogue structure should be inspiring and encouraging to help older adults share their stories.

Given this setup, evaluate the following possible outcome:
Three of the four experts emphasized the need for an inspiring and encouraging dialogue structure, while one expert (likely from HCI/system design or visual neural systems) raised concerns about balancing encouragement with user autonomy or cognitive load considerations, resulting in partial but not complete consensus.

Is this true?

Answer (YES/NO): NO